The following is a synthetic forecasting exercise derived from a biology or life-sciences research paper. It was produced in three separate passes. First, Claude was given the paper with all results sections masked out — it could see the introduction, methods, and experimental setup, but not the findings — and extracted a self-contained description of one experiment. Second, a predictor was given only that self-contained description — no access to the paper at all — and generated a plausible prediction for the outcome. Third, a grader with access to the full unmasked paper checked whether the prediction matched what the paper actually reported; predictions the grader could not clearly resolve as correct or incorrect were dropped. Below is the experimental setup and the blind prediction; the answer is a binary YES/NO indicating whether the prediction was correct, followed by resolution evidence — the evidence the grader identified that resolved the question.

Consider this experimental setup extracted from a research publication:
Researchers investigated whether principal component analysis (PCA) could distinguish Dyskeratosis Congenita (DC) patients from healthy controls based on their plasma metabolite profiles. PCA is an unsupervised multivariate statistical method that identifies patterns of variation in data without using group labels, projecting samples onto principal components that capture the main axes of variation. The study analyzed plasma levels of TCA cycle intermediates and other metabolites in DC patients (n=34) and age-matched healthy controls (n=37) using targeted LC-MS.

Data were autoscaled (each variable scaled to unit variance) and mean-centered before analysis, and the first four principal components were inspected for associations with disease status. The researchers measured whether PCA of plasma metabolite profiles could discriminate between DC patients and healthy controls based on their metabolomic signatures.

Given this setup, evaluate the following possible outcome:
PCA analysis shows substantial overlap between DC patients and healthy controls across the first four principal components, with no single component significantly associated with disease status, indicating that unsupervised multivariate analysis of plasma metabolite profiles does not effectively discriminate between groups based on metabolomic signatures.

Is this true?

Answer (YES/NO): NO